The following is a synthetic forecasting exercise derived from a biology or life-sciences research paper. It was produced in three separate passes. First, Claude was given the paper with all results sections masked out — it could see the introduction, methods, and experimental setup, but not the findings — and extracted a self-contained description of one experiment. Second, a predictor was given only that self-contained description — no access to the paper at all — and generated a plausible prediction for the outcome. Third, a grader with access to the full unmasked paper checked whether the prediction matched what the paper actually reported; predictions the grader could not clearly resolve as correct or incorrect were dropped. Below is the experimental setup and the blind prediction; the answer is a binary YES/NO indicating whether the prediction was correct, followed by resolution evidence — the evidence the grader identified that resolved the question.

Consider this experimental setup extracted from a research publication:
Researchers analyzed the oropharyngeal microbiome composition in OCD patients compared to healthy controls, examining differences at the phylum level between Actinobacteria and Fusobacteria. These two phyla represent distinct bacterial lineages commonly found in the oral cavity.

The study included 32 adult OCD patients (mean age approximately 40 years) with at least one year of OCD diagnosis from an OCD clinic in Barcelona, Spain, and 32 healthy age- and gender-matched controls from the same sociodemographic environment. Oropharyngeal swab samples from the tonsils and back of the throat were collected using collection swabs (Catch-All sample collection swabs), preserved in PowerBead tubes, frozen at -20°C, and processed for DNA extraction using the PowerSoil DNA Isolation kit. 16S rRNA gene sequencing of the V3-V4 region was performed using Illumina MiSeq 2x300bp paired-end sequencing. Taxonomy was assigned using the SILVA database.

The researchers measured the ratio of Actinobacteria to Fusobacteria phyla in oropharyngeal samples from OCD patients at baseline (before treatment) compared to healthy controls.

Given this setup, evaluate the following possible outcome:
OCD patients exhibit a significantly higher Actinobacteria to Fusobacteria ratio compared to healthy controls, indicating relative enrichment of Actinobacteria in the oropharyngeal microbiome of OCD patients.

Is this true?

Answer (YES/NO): YES